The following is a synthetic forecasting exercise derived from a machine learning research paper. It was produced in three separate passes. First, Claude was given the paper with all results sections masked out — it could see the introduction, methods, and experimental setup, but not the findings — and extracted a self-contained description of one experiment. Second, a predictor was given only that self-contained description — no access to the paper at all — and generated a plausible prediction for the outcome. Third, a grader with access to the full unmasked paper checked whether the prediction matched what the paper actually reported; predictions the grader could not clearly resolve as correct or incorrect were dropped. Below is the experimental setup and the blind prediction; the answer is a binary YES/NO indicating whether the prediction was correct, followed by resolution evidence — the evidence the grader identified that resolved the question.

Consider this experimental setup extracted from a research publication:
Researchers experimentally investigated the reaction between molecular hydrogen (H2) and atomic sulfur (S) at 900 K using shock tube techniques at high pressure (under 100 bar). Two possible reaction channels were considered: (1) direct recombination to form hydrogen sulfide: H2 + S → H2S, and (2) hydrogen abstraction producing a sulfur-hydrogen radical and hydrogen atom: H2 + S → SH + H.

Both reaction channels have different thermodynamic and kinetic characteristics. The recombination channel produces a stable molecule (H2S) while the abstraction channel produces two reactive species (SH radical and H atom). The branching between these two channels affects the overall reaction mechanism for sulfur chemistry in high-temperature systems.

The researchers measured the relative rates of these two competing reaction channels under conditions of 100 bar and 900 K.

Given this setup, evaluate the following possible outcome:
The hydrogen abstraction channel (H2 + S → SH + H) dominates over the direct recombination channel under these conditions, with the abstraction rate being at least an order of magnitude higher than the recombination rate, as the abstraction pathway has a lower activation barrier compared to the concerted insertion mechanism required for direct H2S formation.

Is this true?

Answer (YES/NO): YES